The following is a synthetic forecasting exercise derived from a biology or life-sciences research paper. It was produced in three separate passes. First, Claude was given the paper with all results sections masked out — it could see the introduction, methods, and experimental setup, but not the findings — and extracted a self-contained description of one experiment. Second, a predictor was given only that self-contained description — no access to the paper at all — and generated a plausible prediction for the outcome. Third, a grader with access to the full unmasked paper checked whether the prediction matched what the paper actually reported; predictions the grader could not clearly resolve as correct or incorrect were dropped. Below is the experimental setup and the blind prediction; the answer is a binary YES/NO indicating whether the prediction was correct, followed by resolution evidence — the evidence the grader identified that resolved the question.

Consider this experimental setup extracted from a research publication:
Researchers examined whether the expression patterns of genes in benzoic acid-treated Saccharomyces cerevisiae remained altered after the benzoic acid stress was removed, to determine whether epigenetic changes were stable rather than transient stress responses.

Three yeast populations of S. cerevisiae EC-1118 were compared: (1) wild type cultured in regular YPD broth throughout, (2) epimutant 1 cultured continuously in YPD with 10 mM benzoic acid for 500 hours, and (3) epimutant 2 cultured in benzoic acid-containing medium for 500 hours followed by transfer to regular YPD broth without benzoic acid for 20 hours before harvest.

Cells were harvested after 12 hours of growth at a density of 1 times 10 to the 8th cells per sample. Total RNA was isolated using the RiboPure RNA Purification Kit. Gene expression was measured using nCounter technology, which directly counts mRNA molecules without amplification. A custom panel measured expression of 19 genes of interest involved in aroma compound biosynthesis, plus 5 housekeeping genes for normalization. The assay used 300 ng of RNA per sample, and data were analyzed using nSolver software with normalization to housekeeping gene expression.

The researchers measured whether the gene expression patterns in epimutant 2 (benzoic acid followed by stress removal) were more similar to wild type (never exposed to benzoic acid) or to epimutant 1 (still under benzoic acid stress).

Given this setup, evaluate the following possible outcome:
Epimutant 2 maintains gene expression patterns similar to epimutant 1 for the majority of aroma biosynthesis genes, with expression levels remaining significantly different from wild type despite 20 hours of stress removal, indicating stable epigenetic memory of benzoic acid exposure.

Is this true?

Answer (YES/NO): NO